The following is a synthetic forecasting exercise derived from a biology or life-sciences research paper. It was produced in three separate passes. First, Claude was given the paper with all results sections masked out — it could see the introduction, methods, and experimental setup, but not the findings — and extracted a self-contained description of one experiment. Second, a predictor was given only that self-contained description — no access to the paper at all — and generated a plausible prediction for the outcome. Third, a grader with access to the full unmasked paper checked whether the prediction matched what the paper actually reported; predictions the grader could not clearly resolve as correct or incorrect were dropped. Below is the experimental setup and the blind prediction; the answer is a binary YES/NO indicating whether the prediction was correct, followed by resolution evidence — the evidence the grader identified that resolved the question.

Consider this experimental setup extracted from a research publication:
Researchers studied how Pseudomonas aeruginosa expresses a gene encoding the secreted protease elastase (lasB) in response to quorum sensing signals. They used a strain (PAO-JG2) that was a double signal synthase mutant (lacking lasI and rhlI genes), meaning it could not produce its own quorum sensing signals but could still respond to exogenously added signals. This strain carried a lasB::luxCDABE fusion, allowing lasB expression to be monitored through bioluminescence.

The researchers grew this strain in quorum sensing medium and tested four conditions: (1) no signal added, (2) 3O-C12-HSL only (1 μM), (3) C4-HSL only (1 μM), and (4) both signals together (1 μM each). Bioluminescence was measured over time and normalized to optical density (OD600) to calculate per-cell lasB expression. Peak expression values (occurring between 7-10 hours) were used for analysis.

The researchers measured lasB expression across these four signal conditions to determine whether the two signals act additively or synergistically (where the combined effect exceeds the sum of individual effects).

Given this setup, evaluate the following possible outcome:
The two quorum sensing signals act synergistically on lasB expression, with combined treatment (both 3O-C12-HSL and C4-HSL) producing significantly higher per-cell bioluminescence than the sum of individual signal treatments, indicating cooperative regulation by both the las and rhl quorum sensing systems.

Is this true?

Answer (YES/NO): YES